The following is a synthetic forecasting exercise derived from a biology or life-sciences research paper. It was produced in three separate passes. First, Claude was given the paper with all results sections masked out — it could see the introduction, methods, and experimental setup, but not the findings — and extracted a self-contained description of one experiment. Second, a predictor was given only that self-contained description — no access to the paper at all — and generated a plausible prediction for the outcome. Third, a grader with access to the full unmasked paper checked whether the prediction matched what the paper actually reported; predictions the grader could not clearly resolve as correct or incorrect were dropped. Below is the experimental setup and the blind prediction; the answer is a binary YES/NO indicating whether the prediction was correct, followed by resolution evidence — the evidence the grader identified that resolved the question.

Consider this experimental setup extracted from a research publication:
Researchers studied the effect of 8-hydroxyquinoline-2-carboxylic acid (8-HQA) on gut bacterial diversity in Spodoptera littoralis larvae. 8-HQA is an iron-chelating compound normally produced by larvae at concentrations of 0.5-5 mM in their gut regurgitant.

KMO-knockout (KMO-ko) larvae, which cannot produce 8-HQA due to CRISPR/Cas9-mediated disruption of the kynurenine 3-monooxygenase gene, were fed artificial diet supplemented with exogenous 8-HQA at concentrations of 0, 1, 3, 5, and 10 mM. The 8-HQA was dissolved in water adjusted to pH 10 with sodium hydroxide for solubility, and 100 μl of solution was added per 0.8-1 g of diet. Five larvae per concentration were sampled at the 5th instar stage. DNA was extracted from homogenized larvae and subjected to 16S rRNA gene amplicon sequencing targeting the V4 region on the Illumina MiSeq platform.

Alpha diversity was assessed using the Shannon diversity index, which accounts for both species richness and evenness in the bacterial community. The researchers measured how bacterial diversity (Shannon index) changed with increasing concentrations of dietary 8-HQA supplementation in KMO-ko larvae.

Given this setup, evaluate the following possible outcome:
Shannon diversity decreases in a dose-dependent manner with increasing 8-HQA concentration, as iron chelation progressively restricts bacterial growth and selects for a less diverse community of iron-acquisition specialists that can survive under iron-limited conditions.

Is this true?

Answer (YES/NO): NO